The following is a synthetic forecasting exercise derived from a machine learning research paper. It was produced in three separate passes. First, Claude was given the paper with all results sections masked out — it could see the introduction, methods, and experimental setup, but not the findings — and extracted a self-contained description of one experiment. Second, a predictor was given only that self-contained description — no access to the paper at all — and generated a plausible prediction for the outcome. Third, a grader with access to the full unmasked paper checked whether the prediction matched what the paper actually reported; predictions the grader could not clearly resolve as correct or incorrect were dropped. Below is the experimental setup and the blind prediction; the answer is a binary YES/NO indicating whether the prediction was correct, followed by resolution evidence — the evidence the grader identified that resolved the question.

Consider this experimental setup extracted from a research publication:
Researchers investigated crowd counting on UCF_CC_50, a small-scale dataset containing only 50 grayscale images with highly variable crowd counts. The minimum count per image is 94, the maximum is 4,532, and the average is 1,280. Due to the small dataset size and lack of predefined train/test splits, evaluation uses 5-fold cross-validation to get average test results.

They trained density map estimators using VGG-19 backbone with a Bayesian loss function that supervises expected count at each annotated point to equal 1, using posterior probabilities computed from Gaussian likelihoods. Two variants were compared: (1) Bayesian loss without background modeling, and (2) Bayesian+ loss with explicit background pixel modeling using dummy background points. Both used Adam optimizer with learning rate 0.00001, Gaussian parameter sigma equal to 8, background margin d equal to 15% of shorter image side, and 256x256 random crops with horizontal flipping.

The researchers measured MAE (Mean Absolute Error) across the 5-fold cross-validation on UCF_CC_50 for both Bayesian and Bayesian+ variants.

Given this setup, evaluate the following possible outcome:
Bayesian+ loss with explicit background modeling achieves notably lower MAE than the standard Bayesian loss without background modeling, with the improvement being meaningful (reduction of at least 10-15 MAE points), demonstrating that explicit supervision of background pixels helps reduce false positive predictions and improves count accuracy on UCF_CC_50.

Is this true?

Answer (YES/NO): NO